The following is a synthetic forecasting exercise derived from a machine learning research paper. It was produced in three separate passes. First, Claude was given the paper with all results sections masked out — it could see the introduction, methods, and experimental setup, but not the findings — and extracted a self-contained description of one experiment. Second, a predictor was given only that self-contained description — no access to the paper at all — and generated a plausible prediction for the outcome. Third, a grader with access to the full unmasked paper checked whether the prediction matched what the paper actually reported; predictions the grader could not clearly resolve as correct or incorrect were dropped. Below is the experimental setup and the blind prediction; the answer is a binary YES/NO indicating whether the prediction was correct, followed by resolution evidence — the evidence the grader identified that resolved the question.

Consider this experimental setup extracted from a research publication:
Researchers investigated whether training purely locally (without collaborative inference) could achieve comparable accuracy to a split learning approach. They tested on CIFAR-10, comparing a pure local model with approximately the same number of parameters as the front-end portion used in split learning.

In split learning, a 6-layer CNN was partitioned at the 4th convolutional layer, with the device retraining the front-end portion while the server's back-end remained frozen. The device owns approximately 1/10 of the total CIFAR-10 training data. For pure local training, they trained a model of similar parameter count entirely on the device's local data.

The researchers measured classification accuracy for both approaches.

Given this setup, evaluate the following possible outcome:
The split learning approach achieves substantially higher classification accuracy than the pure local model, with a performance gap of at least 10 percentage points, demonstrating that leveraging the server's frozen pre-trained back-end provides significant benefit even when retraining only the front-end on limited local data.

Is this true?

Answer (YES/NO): YES